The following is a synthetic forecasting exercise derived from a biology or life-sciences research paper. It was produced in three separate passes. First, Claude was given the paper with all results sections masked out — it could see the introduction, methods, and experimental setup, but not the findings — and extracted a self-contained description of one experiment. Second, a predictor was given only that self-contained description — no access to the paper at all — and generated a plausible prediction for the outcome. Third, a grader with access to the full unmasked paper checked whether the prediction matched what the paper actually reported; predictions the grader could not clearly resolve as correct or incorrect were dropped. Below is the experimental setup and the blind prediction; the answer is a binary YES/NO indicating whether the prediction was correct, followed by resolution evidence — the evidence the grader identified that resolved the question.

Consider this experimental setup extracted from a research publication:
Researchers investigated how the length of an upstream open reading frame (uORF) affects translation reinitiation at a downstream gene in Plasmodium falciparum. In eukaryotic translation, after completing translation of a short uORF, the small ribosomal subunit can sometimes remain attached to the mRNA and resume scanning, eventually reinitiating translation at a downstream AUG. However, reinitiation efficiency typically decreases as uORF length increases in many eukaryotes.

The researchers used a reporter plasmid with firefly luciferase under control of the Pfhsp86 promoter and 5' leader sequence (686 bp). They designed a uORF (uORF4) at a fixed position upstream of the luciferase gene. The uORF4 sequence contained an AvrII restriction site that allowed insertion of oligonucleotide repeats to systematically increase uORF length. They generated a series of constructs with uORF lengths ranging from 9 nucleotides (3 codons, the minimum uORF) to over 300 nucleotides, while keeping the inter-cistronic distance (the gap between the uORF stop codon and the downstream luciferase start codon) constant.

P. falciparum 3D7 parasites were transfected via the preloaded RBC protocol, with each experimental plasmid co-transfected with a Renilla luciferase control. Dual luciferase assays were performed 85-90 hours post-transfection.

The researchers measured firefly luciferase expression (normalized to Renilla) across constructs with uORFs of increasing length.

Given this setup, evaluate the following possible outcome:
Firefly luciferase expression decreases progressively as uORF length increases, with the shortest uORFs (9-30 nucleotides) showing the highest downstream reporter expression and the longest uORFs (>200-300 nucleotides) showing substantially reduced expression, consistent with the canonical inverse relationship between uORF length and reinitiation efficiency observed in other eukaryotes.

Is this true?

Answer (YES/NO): YES